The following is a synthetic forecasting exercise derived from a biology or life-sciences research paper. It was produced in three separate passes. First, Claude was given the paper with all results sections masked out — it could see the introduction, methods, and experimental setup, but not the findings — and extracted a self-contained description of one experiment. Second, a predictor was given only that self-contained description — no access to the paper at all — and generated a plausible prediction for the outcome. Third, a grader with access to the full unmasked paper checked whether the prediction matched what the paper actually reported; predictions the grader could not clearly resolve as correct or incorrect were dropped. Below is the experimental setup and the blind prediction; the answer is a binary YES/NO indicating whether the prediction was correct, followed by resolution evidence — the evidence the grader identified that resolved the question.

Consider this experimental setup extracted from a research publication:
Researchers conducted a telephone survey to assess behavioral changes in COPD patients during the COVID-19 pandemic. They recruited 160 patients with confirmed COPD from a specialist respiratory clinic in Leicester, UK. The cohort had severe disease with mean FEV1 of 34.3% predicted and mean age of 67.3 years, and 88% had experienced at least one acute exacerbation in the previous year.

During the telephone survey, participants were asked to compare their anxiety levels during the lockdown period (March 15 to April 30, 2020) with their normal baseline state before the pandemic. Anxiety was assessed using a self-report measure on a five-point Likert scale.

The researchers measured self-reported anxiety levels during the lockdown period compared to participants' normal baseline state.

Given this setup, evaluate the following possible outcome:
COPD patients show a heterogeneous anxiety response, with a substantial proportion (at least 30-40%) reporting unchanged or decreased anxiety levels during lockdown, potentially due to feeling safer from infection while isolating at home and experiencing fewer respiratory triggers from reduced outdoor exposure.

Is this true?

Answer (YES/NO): YES